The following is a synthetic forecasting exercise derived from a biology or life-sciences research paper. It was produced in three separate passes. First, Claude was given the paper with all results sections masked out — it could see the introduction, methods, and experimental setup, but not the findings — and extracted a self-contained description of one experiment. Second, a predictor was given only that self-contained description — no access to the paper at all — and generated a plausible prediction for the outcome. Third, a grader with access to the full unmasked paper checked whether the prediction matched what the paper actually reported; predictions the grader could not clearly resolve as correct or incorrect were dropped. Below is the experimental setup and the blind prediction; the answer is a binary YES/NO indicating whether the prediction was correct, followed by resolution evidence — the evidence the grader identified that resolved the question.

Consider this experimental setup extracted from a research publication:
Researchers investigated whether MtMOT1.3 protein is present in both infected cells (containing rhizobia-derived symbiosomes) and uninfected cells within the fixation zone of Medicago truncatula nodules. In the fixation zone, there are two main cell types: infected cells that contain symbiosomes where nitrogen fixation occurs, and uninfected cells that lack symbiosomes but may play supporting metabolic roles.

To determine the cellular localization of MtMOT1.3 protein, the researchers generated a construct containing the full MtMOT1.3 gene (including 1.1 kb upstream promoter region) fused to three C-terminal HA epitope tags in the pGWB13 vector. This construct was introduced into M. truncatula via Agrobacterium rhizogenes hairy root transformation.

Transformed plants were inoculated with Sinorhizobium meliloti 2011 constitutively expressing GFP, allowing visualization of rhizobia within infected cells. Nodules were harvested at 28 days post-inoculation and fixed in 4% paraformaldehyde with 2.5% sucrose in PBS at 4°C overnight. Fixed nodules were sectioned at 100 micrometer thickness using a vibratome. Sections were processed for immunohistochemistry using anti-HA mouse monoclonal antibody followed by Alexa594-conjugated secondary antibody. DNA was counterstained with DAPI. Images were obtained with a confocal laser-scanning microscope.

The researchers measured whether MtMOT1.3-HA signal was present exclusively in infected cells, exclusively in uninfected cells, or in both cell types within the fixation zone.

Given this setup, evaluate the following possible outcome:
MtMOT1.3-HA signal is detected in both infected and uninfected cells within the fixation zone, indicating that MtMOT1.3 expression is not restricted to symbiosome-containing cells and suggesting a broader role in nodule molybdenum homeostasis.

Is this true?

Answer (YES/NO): YES